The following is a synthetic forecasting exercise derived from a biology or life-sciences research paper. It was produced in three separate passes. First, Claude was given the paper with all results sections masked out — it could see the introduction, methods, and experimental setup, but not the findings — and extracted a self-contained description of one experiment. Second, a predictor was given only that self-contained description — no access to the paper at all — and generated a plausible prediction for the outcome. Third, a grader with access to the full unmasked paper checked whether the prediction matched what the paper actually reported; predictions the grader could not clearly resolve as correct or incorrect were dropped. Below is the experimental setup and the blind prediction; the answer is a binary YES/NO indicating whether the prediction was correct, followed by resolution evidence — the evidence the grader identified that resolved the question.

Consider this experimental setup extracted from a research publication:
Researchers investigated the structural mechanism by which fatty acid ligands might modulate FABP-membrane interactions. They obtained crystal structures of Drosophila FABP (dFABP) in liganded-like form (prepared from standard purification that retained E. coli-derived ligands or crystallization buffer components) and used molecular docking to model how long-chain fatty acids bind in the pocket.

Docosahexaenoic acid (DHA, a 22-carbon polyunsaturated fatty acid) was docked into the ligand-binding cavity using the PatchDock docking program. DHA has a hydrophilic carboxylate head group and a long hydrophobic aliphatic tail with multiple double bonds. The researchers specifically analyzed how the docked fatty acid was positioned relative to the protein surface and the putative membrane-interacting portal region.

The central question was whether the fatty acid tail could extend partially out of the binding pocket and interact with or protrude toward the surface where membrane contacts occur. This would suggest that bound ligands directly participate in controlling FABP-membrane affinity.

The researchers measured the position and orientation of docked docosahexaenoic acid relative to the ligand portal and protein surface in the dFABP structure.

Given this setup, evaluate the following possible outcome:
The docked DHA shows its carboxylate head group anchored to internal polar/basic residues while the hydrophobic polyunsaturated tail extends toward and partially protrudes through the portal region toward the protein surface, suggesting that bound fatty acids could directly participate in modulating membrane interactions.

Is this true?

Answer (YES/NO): YES